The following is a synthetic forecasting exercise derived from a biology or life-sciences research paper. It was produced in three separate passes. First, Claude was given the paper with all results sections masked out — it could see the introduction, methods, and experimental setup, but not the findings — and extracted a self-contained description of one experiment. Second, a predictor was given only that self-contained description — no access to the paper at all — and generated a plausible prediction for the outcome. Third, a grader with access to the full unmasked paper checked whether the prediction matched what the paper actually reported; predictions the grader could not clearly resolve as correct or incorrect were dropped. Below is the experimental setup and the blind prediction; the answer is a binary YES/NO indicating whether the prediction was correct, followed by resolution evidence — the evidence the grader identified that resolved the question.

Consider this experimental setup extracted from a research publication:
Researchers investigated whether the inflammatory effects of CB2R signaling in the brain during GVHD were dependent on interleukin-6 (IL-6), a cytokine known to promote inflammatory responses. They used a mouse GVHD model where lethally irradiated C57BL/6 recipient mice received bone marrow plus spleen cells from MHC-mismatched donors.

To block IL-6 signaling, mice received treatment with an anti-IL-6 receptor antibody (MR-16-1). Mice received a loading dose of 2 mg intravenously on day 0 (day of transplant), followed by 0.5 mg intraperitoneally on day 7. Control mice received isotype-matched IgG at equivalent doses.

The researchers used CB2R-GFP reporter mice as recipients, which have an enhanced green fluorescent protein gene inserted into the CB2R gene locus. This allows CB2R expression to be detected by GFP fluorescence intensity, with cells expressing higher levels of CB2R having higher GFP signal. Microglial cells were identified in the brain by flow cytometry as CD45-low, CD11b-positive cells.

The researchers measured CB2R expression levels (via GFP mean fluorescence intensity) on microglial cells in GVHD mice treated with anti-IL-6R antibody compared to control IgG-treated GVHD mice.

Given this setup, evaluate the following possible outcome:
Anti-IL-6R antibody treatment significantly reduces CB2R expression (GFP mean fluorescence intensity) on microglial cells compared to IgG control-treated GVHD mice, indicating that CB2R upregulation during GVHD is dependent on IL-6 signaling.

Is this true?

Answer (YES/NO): NO